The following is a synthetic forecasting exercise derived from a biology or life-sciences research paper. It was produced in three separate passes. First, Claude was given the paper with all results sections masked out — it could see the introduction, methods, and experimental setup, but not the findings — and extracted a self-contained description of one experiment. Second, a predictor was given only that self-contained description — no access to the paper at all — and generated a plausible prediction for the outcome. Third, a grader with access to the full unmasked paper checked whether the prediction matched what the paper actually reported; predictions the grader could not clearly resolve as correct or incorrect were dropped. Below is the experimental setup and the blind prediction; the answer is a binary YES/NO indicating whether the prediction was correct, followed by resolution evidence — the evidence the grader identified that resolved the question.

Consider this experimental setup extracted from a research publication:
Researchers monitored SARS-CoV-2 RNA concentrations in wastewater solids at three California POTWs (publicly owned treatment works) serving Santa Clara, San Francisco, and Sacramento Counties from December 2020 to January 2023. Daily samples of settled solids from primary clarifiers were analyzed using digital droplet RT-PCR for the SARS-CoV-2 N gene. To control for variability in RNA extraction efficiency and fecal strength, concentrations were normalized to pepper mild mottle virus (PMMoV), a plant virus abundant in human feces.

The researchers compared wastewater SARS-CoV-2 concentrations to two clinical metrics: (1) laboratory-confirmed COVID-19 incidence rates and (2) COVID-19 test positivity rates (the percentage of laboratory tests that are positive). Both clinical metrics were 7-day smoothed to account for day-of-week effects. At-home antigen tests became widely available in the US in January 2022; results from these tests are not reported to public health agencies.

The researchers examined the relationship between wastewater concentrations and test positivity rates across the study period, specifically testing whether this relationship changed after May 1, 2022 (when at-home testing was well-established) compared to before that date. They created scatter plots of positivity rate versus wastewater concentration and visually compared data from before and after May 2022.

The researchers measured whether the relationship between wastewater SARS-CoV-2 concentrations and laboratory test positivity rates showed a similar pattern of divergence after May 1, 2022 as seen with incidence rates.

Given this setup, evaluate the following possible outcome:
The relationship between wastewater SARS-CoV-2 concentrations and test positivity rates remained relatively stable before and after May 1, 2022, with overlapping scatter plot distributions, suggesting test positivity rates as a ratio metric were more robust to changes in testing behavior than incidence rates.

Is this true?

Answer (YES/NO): YES